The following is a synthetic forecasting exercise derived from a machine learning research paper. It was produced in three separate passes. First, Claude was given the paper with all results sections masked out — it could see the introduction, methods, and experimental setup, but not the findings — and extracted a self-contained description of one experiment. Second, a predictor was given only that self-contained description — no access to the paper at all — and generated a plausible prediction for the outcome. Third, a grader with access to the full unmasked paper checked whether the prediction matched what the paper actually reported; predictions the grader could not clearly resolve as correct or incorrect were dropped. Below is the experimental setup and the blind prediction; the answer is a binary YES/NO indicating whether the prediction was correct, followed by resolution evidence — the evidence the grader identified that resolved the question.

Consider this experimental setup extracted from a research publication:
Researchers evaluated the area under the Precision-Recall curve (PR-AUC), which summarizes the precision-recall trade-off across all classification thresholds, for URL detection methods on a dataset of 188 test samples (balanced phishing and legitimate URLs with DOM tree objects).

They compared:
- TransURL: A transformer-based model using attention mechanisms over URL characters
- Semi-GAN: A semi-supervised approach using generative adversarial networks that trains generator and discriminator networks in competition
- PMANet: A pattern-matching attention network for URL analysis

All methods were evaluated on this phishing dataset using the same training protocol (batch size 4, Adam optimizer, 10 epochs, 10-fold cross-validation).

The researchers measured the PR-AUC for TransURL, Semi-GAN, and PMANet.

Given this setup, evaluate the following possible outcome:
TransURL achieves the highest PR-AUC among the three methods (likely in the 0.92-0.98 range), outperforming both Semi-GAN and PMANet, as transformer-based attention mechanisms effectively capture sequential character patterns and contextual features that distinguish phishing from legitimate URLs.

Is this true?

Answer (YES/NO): NO